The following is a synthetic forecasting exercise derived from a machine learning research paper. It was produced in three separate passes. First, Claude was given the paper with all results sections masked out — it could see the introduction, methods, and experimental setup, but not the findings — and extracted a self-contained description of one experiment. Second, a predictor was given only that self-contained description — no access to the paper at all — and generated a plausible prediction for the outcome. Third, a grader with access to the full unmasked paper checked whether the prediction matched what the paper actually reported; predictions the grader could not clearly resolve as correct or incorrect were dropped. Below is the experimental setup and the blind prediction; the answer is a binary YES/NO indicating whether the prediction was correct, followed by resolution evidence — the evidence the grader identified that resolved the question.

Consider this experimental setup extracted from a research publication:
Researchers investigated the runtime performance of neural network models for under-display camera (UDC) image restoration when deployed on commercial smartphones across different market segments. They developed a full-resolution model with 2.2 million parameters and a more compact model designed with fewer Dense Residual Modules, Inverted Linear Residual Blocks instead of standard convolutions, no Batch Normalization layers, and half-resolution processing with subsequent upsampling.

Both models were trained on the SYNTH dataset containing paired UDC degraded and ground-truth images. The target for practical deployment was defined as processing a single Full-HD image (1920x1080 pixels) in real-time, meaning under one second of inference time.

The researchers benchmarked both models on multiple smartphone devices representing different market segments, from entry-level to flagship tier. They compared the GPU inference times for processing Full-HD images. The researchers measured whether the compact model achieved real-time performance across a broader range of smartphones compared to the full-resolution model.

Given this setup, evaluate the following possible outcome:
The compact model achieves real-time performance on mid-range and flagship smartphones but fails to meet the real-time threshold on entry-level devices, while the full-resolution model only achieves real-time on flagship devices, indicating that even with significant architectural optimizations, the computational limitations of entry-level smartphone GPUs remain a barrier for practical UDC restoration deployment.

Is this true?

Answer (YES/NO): NO